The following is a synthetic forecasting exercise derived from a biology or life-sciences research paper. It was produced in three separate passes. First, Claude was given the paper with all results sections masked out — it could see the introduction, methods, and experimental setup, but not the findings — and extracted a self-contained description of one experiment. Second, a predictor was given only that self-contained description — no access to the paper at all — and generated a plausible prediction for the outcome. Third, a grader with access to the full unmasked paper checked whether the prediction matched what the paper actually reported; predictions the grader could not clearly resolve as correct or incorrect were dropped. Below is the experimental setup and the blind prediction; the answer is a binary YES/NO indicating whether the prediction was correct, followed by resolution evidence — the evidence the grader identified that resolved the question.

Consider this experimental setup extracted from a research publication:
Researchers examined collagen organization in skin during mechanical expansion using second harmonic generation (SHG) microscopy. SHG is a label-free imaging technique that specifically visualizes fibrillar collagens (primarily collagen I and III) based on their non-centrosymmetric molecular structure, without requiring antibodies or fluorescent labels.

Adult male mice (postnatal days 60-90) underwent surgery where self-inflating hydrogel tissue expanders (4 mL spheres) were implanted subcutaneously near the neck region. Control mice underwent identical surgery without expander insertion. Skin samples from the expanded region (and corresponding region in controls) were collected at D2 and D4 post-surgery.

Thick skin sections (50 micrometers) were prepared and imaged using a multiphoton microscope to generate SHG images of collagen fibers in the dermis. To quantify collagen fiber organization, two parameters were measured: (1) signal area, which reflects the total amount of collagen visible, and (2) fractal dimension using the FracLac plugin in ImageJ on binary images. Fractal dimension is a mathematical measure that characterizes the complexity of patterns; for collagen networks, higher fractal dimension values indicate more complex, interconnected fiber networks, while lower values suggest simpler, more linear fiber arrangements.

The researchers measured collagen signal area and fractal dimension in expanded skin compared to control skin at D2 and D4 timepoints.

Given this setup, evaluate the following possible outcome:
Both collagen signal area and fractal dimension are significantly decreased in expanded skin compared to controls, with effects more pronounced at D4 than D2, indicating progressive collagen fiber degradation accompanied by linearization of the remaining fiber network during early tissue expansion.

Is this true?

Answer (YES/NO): NO